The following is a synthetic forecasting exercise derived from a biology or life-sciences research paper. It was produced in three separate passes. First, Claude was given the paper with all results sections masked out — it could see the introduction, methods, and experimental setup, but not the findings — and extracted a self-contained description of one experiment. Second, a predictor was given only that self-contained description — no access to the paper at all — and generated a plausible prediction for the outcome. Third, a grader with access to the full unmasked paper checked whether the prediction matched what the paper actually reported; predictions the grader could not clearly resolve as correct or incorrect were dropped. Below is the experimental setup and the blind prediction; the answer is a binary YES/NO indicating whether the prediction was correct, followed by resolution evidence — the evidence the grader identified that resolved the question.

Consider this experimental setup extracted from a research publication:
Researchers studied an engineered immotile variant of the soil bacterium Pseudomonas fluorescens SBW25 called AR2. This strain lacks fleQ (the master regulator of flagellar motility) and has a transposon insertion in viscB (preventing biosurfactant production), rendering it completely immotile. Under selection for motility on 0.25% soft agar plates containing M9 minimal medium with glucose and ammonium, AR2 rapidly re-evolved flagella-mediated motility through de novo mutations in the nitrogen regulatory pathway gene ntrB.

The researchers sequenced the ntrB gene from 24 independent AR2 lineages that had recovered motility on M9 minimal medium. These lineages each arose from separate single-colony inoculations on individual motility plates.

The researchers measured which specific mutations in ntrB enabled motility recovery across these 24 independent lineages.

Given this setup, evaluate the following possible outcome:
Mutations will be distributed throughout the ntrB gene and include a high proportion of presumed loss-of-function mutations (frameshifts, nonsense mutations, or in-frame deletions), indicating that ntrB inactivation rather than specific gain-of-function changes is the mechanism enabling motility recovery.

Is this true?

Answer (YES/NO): NO